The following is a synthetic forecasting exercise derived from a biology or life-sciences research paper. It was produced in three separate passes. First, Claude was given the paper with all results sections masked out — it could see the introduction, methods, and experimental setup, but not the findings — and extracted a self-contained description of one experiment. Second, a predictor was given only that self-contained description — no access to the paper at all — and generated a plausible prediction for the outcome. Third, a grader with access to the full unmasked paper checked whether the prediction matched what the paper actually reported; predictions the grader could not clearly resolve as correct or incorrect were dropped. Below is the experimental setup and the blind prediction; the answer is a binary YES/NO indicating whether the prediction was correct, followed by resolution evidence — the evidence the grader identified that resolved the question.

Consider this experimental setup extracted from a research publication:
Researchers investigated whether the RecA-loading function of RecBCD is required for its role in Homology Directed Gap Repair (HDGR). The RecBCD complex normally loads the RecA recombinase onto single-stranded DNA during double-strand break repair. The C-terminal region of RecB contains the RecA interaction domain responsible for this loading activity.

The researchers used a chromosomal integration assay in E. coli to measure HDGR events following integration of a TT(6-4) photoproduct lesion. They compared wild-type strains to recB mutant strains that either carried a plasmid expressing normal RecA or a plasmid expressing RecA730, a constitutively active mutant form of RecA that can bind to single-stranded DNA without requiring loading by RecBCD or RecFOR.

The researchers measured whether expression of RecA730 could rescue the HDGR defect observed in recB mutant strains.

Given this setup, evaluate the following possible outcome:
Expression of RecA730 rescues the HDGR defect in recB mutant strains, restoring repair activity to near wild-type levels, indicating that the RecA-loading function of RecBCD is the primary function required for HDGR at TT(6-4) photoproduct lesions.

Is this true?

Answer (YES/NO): NO